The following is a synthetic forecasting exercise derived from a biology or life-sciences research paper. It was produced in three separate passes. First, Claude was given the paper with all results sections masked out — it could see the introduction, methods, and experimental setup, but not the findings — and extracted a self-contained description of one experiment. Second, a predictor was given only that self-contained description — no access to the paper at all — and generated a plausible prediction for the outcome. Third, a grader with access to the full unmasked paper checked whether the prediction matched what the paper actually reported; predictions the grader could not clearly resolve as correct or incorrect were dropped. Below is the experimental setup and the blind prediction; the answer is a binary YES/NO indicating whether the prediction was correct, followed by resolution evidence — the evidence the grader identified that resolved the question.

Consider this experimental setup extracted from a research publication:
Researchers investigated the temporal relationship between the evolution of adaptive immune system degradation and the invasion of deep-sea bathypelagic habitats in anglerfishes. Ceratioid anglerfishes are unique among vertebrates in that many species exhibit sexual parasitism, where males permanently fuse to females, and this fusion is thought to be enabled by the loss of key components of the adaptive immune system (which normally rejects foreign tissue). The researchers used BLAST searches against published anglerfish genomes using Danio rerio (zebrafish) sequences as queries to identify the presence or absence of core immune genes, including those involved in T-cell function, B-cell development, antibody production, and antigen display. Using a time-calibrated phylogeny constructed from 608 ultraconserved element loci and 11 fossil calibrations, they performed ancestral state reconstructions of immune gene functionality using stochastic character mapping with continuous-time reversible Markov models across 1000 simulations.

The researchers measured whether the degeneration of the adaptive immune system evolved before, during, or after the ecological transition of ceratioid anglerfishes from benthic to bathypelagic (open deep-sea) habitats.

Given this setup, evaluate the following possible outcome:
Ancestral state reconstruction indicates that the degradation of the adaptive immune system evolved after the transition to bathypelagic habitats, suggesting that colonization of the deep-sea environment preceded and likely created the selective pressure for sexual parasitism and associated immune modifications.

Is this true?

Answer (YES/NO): NO